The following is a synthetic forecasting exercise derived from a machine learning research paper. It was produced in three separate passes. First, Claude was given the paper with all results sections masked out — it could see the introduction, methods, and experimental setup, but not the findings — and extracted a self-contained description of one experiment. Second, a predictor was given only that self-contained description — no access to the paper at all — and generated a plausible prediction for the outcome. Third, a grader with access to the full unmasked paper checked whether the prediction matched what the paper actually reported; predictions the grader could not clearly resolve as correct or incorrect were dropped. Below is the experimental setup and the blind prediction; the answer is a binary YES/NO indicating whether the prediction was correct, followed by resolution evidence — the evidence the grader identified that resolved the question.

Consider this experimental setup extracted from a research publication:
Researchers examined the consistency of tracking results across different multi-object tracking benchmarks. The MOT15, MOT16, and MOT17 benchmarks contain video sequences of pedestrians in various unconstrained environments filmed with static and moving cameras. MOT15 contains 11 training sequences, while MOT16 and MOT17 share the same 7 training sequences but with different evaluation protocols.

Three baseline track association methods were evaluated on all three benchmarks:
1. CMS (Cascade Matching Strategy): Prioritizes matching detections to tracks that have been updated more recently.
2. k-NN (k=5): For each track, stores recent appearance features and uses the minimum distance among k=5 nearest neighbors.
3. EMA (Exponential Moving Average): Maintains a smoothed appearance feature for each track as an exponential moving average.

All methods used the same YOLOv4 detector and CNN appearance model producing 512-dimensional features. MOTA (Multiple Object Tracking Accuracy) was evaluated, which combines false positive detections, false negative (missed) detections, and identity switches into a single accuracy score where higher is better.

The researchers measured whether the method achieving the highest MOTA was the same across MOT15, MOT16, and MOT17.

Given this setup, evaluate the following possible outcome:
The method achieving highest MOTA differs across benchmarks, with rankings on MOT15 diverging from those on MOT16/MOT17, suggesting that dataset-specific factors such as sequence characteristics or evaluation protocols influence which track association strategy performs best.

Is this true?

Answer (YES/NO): YES